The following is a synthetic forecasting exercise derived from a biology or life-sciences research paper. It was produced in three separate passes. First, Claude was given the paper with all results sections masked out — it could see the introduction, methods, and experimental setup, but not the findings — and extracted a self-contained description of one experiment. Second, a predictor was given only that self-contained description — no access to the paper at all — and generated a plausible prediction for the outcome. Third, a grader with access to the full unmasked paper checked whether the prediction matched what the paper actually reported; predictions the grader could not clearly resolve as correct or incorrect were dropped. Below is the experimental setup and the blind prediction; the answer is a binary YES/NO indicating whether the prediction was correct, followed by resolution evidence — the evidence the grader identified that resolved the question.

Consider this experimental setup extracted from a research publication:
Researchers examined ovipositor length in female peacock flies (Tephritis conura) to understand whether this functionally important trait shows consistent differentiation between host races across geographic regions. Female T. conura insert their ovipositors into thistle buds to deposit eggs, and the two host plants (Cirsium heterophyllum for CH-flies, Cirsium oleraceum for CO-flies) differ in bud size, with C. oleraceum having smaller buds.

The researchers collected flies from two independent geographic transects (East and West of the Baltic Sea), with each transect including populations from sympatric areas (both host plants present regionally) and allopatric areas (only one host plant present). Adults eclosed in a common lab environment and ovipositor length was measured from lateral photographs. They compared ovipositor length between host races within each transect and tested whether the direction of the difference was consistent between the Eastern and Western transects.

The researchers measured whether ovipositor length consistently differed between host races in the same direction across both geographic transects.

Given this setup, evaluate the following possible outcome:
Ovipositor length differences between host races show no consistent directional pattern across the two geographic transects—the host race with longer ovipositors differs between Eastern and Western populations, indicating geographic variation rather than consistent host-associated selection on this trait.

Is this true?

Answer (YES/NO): NO